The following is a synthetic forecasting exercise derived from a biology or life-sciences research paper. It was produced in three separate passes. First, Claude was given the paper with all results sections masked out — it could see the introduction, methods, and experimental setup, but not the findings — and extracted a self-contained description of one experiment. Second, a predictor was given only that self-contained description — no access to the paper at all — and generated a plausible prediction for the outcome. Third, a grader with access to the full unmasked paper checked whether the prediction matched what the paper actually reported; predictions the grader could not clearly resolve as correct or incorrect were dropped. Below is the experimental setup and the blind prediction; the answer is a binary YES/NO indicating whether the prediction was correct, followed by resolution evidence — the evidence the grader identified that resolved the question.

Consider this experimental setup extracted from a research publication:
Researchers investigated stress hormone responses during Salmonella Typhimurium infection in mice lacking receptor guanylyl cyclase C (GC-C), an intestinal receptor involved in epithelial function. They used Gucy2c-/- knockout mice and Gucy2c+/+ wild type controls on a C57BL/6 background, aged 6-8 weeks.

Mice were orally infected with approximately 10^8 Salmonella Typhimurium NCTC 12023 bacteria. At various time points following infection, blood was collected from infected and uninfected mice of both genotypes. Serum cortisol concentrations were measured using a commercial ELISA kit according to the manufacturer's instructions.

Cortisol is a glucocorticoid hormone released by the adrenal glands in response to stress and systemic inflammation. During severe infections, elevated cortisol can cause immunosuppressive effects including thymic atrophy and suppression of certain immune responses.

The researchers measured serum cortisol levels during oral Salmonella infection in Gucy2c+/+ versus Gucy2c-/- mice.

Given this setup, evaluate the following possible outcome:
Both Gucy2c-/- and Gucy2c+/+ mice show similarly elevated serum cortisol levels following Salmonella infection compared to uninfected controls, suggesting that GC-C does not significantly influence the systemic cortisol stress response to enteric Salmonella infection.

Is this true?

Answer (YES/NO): NO